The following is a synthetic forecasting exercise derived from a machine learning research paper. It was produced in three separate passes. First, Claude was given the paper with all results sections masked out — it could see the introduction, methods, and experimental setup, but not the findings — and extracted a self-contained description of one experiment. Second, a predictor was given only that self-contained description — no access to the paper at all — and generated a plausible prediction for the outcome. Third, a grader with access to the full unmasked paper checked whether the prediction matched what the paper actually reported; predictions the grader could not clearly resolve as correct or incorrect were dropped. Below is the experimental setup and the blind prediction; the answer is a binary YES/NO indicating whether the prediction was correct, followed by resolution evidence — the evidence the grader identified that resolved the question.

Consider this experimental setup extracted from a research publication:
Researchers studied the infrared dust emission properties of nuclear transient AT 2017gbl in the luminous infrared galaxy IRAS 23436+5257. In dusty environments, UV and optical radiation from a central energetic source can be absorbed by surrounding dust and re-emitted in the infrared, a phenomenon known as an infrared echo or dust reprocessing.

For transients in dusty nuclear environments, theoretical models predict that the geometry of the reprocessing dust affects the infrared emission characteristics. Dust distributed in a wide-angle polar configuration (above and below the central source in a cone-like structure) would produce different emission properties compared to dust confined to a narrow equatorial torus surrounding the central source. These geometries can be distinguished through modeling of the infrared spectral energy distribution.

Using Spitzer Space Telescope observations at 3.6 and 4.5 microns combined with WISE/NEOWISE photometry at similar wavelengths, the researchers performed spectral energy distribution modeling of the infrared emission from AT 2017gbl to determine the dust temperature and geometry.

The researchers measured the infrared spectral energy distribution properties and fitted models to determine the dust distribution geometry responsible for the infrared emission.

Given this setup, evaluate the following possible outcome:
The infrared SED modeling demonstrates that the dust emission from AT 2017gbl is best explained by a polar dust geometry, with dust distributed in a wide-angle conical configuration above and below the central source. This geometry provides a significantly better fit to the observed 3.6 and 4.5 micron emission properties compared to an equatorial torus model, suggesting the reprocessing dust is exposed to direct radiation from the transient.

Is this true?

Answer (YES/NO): NO